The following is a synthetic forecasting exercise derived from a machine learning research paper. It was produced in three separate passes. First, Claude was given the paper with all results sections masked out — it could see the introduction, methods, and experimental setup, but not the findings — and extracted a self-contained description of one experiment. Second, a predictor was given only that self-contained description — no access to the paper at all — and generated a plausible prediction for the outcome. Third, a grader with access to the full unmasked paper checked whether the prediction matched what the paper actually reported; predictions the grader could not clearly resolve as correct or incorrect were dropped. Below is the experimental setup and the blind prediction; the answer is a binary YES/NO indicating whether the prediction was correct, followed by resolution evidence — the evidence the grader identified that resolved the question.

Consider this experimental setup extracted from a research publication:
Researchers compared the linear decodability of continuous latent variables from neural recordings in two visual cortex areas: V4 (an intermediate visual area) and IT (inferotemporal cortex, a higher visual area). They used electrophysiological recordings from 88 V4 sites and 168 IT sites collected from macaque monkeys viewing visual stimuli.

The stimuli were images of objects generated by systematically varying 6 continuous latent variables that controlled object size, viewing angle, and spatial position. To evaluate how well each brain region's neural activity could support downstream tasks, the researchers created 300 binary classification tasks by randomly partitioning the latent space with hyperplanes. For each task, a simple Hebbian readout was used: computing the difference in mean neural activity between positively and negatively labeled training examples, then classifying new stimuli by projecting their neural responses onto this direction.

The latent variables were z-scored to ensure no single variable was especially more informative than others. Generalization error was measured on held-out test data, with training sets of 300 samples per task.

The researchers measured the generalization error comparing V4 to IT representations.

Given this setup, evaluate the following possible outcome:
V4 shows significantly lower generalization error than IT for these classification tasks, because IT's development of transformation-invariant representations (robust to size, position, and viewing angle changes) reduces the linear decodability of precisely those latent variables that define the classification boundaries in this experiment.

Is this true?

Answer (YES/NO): NO